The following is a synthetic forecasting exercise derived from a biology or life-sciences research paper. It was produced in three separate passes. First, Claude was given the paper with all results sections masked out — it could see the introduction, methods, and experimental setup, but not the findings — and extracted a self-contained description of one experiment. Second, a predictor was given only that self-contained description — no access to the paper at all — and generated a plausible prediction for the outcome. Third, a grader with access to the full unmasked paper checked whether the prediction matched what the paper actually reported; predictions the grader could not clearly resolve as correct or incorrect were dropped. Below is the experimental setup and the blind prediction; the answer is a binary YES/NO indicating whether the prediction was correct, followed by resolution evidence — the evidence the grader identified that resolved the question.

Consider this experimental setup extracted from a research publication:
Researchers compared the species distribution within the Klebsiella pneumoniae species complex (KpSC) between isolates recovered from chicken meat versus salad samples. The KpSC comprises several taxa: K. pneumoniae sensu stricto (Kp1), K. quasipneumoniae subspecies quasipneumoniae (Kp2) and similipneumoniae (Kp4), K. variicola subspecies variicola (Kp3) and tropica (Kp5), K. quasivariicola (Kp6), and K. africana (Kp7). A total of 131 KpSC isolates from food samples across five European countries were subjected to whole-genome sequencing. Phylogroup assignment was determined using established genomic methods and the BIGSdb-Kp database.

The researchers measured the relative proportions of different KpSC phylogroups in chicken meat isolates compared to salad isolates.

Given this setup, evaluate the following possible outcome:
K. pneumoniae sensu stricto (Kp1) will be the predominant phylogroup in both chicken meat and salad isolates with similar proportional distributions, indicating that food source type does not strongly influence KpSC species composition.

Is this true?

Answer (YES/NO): NO